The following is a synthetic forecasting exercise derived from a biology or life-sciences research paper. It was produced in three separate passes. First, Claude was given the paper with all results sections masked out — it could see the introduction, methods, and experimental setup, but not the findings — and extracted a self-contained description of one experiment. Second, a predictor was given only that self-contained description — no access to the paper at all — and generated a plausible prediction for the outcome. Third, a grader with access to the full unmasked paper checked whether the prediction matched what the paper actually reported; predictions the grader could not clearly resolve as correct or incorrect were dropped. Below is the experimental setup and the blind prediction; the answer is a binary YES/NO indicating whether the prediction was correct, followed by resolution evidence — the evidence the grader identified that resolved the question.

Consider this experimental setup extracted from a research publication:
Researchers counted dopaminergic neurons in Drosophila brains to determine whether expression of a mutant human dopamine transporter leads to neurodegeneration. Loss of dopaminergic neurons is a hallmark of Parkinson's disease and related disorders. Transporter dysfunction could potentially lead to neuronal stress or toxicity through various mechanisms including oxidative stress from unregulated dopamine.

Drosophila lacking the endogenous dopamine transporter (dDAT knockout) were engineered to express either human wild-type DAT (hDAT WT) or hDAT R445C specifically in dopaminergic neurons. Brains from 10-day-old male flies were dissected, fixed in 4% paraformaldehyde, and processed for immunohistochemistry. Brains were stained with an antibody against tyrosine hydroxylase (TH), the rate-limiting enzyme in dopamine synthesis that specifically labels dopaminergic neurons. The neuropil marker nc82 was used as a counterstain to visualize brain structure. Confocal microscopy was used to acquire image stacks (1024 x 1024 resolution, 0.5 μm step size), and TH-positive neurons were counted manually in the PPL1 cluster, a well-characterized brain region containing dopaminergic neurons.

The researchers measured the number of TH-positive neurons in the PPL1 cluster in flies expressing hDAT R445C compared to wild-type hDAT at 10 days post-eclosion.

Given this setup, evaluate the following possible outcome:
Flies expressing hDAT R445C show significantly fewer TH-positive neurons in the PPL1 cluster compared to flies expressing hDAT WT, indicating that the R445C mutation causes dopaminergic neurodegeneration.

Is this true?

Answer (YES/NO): YES